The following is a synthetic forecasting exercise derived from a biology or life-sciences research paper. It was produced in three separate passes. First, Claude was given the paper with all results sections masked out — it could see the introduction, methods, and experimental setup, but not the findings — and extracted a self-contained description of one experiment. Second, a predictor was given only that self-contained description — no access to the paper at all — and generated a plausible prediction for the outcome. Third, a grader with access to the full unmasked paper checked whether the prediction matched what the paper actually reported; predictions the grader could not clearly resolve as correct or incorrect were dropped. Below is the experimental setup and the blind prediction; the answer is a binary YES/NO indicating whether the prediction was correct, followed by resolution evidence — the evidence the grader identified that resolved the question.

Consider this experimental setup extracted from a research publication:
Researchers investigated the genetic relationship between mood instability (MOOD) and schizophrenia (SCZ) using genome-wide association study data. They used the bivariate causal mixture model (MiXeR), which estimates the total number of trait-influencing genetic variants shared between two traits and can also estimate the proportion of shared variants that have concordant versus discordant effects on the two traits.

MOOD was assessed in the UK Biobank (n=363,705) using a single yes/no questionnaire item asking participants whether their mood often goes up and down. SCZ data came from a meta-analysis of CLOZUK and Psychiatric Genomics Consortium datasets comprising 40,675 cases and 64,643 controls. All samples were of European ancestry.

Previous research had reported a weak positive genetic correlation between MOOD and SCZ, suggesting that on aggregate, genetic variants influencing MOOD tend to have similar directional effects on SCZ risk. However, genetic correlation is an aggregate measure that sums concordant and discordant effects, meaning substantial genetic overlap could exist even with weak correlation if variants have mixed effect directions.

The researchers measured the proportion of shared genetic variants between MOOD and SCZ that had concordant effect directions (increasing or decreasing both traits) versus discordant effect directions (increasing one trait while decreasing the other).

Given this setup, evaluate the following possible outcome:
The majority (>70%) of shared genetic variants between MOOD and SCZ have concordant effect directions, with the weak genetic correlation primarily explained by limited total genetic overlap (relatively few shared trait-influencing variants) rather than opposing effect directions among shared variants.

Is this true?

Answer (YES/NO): NO